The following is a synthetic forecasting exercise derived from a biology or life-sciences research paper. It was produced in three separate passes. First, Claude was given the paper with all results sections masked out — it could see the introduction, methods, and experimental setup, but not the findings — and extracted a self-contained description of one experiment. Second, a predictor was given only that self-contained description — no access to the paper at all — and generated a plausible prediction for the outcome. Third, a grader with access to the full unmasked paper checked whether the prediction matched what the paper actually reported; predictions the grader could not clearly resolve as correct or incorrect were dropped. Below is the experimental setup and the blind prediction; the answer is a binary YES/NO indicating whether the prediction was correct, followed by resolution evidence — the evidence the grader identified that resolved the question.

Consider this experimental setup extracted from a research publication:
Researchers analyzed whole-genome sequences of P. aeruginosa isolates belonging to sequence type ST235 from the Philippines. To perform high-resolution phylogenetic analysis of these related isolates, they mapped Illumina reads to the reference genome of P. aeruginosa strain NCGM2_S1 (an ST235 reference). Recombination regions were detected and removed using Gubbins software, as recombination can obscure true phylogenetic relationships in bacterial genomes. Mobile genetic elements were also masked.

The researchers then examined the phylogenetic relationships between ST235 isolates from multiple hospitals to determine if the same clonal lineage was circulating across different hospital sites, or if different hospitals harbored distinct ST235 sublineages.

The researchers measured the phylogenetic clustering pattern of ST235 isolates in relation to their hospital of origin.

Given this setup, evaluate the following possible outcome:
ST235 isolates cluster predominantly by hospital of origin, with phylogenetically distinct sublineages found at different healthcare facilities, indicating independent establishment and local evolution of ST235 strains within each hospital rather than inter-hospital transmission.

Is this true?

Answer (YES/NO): NO